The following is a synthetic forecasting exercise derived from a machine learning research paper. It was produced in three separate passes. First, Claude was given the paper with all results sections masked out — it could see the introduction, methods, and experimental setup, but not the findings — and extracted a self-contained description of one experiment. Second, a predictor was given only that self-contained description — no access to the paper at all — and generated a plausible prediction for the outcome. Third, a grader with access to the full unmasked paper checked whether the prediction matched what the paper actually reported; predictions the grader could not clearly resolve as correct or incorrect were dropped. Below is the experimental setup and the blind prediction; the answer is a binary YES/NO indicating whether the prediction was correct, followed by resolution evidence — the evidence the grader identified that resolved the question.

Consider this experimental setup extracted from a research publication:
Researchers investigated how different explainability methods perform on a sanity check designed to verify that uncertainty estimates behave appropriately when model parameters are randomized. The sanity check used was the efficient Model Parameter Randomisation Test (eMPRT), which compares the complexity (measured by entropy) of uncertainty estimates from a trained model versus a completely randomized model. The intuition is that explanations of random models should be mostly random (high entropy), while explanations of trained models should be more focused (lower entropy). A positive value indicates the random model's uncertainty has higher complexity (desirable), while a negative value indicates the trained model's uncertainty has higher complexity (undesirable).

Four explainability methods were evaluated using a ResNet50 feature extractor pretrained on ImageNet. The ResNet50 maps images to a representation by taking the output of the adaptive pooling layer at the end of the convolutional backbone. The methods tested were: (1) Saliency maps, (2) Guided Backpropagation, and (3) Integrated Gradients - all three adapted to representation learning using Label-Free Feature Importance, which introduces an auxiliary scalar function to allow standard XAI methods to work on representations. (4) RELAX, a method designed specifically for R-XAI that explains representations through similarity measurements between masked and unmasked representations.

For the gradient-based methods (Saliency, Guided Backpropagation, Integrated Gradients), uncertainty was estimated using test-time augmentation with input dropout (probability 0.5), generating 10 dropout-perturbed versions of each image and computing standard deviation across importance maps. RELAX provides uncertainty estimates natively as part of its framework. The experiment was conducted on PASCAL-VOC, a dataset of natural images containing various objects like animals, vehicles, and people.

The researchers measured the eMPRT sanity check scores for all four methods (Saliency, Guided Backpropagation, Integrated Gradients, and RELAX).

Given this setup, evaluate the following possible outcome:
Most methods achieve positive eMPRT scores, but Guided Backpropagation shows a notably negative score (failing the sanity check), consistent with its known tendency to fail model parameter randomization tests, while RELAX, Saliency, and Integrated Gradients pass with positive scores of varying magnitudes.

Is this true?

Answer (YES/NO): NO